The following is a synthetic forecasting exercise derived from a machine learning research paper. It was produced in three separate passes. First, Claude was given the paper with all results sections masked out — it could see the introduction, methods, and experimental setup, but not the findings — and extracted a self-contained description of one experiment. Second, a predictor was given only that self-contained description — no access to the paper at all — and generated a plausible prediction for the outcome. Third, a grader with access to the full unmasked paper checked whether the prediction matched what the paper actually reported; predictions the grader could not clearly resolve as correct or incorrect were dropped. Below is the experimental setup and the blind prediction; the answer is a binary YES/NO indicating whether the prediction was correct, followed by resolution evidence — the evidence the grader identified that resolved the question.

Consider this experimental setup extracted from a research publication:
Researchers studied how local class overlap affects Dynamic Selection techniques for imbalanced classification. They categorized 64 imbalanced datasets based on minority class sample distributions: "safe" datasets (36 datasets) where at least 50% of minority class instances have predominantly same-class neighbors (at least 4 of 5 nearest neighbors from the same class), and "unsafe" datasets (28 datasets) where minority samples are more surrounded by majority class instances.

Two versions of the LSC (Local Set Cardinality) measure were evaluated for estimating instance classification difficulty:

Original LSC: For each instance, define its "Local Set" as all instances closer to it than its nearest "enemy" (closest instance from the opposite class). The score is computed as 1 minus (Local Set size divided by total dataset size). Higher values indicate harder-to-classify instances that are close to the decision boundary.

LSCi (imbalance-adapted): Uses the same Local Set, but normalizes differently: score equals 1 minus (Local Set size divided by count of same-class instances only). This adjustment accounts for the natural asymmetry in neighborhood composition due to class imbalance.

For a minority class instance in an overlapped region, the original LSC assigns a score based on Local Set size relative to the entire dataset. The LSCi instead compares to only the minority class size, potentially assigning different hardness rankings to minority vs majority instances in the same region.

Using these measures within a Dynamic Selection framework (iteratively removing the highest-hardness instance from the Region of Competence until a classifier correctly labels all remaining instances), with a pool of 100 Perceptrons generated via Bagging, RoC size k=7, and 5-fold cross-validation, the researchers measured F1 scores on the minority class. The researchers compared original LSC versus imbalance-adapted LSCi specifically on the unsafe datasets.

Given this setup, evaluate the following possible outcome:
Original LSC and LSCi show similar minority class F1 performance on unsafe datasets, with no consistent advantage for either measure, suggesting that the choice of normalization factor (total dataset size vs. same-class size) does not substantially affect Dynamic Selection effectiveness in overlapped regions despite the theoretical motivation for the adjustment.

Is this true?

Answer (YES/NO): NO